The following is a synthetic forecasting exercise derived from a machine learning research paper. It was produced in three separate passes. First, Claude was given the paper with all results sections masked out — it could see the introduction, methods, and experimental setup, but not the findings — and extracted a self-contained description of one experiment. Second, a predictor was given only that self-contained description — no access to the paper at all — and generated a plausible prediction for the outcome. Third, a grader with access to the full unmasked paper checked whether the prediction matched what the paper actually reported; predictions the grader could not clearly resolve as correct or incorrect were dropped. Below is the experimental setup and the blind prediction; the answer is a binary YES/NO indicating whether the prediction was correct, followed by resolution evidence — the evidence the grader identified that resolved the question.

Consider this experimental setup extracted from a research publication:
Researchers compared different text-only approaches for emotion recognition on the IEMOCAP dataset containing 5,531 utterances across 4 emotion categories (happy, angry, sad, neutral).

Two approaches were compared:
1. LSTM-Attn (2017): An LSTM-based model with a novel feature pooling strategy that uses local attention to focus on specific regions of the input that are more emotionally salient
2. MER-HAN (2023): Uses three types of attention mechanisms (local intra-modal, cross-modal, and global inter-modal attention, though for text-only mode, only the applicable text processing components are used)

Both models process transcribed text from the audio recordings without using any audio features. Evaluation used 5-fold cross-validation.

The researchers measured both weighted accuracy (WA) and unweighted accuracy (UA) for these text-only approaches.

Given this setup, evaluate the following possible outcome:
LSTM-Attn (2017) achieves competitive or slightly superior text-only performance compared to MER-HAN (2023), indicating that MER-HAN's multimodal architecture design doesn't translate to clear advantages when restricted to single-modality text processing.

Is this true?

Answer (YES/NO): NO